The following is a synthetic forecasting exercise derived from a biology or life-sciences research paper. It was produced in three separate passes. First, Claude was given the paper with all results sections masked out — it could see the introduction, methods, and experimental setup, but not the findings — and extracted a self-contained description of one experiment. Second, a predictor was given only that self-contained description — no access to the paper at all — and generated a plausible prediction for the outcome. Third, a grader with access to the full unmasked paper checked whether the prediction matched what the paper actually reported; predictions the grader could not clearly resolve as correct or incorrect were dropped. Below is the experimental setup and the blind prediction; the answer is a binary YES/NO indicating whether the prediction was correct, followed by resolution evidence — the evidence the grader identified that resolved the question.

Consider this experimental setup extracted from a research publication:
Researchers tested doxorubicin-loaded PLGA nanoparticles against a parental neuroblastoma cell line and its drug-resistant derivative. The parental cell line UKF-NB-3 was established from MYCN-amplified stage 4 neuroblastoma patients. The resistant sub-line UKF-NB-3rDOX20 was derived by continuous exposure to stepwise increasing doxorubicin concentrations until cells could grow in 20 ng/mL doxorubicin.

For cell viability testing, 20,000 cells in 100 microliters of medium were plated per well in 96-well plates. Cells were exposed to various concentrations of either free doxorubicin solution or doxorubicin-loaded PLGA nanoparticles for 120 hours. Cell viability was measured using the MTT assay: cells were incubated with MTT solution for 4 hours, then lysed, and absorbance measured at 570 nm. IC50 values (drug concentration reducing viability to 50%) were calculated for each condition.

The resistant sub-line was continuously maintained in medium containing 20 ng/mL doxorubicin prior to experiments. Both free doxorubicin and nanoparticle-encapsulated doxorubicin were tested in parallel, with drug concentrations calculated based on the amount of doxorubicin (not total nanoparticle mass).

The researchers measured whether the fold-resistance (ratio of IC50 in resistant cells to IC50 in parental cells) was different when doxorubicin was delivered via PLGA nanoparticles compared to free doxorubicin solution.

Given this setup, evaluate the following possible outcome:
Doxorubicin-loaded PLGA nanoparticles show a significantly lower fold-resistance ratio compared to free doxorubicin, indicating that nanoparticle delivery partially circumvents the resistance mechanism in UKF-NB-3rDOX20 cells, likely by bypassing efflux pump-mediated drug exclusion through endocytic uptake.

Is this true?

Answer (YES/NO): NO